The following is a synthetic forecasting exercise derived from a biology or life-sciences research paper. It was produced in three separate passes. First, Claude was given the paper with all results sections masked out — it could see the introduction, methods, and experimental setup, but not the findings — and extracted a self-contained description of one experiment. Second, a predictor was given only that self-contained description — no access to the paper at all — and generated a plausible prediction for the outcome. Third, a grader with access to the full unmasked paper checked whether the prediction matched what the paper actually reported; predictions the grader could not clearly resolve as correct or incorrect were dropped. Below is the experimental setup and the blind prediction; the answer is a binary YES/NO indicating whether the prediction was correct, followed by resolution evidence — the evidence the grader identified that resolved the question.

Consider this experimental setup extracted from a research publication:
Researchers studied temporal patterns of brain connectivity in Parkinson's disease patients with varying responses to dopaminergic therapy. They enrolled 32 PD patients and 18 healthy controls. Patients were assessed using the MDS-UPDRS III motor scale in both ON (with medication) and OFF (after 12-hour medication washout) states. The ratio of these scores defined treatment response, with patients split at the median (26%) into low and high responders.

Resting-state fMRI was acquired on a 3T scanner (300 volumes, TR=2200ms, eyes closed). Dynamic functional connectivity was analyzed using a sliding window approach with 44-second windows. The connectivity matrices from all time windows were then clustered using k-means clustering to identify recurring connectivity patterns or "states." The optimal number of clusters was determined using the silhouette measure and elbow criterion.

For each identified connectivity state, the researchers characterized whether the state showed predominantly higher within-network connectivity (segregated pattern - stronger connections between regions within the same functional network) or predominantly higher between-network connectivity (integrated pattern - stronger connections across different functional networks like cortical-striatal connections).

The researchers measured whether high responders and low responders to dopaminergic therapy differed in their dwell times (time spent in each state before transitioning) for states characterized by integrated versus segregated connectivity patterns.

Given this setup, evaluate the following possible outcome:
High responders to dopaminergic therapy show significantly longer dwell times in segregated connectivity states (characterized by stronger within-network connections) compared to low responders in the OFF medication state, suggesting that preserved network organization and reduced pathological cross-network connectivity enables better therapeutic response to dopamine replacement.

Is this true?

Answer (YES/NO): NO